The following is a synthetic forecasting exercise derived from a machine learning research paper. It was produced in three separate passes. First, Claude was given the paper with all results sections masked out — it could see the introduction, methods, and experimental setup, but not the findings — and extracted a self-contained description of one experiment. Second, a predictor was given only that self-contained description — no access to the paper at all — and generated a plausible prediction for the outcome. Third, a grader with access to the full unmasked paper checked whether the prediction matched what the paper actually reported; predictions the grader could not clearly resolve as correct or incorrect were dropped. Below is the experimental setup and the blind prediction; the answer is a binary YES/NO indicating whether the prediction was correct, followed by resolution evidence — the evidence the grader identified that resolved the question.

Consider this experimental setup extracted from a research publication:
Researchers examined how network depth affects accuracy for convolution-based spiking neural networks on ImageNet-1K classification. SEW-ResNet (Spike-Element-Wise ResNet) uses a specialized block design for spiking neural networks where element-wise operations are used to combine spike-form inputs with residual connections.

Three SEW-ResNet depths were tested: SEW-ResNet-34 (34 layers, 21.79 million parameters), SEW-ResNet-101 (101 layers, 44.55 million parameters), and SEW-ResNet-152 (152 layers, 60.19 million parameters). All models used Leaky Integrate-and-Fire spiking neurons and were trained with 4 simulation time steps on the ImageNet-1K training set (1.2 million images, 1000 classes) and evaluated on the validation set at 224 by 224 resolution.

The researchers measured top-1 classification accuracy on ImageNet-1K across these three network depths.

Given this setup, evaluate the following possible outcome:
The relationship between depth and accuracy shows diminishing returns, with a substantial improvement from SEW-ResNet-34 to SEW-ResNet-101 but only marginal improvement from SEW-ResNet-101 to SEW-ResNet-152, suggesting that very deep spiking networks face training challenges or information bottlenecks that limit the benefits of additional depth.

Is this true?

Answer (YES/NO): NO